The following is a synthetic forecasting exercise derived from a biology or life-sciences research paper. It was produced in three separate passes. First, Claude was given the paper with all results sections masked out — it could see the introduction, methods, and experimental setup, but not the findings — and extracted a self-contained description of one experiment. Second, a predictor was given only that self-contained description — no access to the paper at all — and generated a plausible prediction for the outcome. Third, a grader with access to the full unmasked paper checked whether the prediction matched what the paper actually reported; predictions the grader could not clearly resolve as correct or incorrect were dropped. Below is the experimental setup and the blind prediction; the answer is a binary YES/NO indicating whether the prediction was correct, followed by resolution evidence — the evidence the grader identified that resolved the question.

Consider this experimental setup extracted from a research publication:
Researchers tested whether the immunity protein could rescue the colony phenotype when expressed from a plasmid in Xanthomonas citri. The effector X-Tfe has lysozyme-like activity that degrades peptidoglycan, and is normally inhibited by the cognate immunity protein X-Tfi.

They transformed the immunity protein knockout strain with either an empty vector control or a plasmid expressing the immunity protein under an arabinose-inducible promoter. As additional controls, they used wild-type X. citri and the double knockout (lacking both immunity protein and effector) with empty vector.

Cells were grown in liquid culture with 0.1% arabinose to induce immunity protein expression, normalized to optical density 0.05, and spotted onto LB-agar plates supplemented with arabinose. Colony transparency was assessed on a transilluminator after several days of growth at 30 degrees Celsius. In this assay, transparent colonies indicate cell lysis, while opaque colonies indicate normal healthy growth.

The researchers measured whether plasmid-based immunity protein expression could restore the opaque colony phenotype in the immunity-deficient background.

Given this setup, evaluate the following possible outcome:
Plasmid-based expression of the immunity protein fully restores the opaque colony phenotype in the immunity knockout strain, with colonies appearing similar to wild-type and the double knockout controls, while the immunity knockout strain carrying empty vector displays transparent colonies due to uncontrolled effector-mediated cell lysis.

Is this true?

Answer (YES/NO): YES